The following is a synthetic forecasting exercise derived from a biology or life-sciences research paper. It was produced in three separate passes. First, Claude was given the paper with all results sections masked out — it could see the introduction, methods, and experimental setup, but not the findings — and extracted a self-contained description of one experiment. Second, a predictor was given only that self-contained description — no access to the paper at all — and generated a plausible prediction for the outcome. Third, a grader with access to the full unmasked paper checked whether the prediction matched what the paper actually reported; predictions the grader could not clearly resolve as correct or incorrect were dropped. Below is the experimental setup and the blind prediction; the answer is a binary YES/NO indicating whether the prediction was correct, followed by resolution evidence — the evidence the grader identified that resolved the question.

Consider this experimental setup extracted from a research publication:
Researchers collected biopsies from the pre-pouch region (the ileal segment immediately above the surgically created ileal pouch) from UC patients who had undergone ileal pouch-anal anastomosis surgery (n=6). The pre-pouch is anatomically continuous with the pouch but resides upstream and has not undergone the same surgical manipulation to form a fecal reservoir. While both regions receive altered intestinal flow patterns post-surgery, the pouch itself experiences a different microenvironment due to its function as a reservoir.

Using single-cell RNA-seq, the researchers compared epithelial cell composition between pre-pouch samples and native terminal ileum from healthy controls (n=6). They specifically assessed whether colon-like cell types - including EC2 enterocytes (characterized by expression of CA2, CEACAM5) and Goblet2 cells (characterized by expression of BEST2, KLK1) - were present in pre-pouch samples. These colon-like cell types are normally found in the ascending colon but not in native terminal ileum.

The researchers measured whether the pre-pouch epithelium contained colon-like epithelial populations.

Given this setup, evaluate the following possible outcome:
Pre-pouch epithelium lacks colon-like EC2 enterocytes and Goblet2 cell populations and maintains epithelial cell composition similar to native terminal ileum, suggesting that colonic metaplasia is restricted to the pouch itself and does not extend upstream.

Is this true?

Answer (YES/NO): YES